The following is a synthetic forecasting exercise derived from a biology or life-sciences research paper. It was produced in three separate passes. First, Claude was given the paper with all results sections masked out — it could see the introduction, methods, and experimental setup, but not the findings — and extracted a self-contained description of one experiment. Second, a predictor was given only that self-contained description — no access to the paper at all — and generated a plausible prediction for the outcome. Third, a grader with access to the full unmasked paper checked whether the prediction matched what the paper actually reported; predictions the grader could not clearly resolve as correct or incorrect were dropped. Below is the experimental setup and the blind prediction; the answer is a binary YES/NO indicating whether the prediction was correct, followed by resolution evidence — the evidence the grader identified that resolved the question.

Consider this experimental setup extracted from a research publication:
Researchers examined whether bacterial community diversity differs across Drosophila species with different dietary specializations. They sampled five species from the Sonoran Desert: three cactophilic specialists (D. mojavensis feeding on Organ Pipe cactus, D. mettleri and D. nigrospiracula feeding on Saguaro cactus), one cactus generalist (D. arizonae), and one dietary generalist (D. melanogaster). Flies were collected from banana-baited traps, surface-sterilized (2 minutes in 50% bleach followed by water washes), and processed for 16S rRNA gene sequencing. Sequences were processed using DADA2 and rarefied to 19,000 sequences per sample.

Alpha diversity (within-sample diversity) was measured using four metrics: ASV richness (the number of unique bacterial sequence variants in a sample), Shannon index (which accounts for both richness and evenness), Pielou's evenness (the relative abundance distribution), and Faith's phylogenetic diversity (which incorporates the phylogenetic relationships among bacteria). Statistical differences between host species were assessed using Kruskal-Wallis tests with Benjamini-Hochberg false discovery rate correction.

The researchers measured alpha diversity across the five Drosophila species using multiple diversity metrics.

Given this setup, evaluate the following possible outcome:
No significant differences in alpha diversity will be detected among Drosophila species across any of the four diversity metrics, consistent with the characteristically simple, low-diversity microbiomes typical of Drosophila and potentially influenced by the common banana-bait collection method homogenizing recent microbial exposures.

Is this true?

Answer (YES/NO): YES